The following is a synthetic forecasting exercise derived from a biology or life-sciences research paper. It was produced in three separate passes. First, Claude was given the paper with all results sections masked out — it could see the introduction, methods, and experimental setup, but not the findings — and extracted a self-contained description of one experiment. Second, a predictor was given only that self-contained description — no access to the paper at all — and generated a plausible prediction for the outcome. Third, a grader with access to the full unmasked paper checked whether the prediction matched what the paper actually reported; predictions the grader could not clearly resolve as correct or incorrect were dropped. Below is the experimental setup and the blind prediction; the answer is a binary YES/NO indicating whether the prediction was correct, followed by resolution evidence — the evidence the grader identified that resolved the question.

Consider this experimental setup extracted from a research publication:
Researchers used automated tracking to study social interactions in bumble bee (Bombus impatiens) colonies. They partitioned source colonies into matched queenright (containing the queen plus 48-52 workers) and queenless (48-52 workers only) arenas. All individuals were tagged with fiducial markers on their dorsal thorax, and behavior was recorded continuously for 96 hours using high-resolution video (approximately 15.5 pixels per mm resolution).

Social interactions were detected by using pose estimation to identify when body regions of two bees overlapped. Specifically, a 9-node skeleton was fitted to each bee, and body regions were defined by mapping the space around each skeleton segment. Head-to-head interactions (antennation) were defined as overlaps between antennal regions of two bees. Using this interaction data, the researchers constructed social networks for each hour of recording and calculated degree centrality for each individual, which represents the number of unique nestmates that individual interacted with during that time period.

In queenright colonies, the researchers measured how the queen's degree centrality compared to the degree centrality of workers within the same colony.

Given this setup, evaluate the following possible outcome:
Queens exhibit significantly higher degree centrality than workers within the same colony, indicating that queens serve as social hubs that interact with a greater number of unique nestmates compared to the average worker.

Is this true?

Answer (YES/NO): YES